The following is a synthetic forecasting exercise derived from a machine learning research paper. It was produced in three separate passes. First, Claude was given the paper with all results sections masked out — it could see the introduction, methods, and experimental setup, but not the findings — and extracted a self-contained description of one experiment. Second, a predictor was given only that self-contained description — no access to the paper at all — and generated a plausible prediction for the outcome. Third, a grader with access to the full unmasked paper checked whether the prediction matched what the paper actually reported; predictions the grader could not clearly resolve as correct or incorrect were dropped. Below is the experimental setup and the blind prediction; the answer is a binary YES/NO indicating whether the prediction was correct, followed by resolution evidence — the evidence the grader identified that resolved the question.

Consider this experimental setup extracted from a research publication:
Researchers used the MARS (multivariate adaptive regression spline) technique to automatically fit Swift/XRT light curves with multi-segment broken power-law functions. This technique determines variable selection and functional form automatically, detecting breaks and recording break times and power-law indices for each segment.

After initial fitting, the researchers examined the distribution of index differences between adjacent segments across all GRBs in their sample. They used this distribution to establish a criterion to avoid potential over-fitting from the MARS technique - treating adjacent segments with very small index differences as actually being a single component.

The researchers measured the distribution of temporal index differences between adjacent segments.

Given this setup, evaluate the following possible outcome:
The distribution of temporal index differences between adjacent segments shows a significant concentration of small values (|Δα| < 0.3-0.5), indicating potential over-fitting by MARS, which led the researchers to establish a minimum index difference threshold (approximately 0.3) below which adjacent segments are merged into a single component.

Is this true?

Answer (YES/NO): NO